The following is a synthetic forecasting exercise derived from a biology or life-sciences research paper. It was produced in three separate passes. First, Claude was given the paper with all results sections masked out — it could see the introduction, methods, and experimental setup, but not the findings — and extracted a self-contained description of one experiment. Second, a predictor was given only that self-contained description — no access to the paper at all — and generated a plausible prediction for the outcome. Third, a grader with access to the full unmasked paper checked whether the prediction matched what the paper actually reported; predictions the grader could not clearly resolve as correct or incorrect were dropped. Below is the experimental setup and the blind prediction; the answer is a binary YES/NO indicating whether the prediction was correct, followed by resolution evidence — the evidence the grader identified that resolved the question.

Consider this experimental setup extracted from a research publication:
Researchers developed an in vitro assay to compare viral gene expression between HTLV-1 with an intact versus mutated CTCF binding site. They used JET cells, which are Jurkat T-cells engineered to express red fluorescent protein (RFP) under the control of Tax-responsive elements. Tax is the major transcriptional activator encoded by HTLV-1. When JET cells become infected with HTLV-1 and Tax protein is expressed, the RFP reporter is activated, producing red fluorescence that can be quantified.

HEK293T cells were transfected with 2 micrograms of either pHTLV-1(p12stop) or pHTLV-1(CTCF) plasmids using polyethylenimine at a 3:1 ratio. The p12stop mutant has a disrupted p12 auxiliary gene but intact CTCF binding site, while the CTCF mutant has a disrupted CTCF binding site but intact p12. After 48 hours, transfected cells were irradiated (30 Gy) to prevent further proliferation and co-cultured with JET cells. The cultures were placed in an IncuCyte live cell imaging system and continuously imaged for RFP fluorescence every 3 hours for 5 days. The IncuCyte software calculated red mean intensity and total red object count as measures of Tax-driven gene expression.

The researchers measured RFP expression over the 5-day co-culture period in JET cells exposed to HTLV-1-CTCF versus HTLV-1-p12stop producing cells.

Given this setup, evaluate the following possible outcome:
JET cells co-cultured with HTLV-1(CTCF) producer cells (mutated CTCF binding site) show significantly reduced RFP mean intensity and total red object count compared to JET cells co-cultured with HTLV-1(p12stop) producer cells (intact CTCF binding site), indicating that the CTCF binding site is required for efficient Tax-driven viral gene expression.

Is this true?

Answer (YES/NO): NO